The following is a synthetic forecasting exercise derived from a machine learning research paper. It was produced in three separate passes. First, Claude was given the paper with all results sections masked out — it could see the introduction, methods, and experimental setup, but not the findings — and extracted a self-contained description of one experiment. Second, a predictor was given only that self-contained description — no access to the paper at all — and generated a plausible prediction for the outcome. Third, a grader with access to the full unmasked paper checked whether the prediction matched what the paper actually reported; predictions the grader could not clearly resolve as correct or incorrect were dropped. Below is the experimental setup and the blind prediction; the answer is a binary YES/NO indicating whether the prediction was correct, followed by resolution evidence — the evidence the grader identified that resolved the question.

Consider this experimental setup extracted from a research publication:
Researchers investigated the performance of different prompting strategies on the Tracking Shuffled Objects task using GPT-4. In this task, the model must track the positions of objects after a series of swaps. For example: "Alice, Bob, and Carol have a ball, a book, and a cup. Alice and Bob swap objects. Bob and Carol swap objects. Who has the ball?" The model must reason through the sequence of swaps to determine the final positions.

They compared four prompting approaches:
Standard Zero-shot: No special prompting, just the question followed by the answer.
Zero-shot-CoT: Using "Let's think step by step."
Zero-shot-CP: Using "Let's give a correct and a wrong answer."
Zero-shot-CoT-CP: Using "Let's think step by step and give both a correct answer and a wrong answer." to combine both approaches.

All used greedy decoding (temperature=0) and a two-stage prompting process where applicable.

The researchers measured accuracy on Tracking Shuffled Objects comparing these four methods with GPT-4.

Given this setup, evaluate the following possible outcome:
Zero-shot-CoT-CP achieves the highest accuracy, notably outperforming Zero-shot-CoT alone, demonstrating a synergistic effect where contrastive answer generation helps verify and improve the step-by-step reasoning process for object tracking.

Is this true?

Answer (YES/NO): NO